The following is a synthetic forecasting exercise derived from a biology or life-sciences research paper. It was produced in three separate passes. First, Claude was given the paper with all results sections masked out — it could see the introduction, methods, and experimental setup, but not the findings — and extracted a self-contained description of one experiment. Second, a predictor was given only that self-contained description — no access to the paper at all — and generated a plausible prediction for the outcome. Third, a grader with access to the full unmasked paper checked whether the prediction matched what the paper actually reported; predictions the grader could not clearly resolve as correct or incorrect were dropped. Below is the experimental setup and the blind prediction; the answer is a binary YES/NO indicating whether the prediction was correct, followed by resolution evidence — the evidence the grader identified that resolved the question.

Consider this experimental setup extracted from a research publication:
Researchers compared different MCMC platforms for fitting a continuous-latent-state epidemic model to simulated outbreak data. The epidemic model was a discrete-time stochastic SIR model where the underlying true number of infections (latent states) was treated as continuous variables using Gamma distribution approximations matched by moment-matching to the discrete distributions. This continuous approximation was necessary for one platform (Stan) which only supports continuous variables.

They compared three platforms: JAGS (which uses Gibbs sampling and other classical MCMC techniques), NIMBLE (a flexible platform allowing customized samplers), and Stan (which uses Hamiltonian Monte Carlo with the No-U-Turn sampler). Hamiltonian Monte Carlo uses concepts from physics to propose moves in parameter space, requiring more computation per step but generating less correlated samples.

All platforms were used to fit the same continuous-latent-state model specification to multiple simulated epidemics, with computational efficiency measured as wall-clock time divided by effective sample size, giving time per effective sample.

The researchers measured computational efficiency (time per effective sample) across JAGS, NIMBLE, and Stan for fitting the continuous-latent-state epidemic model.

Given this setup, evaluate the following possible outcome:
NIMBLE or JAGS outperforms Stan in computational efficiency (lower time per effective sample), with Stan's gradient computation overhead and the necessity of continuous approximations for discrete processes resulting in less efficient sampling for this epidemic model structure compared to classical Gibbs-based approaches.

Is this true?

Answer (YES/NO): NO